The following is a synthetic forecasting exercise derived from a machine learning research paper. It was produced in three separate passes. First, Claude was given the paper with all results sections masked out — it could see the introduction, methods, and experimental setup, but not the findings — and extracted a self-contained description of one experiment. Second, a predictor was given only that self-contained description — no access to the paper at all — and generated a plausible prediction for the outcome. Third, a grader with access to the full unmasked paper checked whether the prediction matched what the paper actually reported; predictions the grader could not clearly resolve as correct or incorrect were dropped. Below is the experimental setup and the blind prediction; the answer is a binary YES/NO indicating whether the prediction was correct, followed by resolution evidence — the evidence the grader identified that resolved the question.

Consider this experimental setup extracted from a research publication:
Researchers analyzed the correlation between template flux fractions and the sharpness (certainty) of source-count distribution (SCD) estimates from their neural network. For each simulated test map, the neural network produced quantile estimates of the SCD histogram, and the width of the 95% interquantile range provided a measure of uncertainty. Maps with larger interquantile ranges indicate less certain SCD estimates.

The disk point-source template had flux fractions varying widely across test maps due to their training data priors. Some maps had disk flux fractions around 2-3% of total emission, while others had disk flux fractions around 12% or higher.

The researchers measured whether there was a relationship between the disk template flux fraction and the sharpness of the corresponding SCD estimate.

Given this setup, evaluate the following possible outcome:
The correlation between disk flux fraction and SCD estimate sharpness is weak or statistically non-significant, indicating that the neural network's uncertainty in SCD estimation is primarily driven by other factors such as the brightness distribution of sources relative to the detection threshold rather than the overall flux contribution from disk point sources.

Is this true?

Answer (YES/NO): NO